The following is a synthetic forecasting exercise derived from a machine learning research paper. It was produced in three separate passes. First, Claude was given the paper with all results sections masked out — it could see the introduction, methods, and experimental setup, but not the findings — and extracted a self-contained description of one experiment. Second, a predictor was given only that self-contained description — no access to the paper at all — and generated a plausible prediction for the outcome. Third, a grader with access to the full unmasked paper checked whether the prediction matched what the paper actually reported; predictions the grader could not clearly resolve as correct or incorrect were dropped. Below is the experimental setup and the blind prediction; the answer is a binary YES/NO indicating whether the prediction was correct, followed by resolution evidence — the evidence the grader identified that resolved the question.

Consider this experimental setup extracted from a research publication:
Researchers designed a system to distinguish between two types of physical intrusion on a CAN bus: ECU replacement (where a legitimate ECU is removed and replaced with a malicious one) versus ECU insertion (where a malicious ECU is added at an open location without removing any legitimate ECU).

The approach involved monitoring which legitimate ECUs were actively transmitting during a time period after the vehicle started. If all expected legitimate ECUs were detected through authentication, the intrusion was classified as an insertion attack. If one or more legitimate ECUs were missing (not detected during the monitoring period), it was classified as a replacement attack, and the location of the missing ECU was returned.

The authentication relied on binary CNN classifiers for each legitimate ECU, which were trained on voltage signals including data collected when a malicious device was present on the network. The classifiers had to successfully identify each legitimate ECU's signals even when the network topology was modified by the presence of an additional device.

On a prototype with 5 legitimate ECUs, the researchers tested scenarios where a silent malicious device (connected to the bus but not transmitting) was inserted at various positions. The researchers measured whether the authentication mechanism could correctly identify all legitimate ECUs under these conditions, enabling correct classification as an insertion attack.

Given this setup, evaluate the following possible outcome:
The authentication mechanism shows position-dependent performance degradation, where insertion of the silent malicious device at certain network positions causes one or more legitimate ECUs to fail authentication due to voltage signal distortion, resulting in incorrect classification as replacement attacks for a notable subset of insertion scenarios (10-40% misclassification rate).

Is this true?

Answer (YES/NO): NO